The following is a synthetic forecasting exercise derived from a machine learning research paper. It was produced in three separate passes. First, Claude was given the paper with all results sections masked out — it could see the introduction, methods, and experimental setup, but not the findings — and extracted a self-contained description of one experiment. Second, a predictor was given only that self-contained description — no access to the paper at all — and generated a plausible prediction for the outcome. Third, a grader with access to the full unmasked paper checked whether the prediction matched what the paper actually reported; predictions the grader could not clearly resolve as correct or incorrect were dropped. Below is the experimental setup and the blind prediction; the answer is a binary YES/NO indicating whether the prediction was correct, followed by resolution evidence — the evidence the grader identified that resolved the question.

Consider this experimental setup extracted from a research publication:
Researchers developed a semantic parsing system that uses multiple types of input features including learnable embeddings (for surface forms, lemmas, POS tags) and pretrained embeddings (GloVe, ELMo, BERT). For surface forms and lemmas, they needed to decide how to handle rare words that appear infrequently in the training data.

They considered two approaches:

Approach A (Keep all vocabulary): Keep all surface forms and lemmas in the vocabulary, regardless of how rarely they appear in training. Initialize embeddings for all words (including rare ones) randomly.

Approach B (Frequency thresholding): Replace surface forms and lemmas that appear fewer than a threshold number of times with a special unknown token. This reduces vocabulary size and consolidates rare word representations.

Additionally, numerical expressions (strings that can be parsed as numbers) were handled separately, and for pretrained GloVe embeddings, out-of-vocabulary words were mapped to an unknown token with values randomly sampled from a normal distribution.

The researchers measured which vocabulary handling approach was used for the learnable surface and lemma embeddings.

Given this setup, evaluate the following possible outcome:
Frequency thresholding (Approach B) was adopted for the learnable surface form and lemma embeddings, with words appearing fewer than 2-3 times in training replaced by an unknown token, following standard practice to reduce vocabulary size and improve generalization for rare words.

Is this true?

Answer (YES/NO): NO